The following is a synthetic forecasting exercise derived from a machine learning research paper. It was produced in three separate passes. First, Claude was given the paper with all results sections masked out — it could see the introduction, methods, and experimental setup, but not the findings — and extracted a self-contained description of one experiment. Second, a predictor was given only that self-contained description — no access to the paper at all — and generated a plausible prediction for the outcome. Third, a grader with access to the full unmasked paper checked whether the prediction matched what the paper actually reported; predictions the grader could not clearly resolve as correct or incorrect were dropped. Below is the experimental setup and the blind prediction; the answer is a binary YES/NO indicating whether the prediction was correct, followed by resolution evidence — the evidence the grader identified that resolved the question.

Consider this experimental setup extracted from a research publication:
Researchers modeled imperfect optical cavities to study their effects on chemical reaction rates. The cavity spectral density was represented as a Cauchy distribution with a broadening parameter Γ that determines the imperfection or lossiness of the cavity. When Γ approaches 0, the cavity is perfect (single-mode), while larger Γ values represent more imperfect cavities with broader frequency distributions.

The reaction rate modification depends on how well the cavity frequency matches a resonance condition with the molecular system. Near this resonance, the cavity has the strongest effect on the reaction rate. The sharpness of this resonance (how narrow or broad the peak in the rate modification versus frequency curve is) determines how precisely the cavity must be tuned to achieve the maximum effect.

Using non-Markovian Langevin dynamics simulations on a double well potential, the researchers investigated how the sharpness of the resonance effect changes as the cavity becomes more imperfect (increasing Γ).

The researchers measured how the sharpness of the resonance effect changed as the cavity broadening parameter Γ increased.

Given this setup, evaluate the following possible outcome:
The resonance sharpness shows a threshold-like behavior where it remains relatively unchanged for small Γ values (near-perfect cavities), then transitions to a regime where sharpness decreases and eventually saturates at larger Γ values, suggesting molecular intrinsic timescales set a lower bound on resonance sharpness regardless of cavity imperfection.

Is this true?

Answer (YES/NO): NO